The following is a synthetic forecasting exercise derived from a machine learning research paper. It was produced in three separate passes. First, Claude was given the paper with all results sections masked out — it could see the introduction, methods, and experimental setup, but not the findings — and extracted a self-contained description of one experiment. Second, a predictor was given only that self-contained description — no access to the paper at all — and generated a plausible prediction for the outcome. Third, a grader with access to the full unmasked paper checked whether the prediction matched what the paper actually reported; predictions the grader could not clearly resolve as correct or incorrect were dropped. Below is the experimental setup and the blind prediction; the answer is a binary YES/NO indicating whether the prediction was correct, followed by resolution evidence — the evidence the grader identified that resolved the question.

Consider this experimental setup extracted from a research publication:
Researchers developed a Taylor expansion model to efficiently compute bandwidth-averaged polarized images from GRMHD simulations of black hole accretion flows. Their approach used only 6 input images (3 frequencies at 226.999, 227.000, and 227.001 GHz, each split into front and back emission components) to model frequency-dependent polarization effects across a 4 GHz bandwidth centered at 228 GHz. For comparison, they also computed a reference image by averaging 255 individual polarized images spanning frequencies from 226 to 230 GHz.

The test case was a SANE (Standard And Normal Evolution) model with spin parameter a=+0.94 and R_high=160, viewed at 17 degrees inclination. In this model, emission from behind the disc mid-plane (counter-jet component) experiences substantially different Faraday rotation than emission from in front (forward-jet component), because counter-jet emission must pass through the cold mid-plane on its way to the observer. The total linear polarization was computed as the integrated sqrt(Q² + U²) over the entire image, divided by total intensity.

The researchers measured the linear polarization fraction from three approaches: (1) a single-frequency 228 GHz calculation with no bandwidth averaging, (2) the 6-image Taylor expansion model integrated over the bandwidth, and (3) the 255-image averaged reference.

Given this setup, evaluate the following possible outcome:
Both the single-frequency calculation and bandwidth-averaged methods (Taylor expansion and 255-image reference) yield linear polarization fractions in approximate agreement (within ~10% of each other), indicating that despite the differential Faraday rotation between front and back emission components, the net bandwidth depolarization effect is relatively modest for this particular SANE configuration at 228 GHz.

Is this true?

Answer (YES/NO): NO